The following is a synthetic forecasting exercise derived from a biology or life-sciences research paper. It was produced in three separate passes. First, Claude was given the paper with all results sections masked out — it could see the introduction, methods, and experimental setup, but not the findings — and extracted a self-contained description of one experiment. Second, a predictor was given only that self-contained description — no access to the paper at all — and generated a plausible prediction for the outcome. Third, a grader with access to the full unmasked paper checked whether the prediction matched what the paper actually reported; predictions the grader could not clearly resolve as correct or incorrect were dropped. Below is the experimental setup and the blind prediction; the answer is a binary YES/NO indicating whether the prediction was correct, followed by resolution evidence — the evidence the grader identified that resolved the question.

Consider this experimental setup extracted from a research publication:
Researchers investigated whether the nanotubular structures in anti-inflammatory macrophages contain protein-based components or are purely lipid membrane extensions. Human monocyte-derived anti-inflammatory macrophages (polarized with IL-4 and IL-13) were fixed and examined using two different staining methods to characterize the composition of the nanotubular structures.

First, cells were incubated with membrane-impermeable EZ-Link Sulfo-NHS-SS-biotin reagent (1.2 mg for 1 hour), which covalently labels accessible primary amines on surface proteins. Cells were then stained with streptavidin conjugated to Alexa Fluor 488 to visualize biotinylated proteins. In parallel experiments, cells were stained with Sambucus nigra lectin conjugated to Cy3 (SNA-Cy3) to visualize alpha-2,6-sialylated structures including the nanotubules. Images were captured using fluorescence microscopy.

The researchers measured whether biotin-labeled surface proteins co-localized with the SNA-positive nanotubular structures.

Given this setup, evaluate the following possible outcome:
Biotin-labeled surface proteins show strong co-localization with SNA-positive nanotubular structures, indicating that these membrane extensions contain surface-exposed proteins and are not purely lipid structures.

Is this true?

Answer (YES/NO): YES